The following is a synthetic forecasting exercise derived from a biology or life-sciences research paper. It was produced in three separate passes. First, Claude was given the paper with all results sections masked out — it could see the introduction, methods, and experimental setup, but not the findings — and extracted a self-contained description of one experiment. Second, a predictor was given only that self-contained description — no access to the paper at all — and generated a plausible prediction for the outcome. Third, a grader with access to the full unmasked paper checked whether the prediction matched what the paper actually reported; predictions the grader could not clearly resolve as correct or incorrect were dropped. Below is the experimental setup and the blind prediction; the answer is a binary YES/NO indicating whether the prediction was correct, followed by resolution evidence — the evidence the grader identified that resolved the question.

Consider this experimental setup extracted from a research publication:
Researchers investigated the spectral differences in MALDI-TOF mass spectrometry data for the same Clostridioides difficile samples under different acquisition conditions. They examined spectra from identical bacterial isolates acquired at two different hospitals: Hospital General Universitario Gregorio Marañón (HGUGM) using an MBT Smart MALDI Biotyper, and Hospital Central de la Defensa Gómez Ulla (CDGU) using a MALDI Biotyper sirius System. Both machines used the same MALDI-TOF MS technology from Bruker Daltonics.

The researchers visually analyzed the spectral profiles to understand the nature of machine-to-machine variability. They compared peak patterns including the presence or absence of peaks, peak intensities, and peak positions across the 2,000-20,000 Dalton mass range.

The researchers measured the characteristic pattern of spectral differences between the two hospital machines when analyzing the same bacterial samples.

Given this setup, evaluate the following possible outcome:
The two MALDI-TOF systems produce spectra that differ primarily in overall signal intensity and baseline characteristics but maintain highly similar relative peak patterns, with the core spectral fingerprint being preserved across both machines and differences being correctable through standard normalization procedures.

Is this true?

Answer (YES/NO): NO